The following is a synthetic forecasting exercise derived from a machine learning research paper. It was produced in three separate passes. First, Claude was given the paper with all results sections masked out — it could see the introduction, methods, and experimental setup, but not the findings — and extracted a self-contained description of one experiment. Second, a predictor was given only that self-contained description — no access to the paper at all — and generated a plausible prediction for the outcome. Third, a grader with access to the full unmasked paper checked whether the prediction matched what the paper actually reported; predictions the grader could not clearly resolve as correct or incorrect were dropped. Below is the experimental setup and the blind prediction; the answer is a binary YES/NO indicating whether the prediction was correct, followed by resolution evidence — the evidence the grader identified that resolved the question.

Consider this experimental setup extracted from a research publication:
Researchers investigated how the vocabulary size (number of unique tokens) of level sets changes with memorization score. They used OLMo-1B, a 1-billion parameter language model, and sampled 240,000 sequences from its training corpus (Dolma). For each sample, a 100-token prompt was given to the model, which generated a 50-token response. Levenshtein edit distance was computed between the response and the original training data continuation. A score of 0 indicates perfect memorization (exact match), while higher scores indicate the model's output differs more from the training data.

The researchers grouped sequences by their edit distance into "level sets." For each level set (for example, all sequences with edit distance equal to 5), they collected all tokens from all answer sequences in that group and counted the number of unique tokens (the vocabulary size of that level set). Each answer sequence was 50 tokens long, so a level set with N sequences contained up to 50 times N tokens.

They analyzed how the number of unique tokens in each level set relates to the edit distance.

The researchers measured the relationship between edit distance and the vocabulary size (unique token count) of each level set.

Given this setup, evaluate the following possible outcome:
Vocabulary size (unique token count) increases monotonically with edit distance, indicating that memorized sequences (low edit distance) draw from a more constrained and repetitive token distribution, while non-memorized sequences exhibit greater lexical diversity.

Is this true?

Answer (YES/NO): YES